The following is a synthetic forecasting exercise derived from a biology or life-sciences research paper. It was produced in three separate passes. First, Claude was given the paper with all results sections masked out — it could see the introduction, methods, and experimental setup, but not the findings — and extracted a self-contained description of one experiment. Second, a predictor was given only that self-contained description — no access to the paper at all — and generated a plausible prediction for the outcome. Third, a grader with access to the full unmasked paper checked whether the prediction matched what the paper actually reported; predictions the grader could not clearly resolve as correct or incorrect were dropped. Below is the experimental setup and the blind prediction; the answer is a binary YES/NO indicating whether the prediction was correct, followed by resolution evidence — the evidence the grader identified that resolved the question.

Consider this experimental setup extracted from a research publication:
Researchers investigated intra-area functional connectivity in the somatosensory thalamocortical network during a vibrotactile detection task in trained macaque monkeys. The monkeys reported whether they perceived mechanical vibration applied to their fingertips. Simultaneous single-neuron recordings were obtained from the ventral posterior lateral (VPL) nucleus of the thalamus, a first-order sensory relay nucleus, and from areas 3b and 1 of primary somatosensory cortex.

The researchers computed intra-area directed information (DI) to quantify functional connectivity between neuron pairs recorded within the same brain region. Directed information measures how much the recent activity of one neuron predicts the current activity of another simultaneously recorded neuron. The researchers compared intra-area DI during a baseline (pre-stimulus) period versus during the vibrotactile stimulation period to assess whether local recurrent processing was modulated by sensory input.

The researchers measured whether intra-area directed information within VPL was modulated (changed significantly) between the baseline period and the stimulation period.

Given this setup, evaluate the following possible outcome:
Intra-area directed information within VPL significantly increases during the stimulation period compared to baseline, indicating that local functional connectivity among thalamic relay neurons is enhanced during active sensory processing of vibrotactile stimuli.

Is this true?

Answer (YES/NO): NO